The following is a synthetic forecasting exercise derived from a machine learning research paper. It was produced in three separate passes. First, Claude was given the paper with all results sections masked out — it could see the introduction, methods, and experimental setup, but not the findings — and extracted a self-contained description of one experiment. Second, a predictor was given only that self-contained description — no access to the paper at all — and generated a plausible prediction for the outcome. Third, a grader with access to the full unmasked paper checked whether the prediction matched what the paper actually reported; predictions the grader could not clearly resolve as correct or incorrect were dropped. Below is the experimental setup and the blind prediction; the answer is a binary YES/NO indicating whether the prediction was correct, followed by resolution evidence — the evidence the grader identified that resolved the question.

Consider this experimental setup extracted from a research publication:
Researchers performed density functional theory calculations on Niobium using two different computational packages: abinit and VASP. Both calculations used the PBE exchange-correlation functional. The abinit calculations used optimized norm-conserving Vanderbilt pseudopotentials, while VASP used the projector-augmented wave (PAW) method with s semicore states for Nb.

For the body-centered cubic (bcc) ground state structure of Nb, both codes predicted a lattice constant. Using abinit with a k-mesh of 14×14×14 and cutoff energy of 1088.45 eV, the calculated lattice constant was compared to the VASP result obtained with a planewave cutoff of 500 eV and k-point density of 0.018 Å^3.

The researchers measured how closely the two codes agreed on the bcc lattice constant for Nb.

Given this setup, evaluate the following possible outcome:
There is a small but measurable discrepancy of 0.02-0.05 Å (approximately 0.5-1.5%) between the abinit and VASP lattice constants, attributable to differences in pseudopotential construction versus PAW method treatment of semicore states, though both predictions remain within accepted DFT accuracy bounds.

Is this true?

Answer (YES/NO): NO